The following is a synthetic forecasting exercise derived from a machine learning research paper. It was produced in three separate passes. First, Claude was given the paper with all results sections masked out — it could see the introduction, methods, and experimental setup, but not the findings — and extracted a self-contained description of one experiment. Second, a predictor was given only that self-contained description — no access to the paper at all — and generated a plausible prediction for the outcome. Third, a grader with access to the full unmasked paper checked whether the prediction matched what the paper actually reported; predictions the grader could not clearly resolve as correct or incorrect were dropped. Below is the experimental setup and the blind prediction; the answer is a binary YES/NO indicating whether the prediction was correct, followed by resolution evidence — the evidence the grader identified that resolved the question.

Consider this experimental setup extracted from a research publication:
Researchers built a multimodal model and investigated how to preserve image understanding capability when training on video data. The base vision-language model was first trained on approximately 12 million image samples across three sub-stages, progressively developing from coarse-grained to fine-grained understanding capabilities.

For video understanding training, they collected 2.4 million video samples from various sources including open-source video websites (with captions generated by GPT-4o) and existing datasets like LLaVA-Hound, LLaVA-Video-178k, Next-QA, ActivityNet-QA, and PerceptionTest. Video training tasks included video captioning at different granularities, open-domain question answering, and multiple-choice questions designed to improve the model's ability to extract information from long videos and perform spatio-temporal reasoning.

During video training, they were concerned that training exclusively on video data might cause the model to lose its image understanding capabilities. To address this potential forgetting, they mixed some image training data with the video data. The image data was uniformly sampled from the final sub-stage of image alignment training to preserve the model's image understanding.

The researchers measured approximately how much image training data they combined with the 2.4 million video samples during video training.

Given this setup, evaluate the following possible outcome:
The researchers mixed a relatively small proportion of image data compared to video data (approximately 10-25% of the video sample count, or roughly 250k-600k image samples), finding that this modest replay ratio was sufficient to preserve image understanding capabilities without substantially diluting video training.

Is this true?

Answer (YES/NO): YES